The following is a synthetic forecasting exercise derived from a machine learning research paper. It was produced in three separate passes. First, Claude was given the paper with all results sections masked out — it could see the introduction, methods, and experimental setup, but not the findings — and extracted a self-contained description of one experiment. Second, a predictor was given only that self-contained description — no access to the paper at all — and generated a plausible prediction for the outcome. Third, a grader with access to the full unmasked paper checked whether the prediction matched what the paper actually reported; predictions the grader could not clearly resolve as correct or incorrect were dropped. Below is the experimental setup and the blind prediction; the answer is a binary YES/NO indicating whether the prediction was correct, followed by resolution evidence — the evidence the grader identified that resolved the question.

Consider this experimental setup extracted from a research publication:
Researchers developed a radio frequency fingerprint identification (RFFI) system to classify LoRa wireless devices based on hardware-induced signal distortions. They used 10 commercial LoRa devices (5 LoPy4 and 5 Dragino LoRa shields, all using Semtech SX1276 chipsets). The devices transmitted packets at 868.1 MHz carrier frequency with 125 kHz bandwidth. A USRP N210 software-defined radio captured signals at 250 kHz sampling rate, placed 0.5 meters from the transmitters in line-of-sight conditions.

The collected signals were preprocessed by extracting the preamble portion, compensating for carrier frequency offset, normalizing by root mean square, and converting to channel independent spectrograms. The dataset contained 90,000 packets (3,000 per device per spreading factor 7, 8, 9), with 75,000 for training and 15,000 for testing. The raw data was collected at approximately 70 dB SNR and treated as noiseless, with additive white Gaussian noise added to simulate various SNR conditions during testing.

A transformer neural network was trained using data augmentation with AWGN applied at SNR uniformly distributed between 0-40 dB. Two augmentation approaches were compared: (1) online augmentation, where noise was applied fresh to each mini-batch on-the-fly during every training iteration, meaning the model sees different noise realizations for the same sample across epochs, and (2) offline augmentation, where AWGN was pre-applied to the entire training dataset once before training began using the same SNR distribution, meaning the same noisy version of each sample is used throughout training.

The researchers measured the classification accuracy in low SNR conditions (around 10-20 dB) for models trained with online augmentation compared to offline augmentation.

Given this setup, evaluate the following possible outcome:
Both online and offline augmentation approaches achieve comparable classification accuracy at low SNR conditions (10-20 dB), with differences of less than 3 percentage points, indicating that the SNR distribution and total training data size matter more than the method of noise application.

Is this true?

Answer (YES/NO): NO